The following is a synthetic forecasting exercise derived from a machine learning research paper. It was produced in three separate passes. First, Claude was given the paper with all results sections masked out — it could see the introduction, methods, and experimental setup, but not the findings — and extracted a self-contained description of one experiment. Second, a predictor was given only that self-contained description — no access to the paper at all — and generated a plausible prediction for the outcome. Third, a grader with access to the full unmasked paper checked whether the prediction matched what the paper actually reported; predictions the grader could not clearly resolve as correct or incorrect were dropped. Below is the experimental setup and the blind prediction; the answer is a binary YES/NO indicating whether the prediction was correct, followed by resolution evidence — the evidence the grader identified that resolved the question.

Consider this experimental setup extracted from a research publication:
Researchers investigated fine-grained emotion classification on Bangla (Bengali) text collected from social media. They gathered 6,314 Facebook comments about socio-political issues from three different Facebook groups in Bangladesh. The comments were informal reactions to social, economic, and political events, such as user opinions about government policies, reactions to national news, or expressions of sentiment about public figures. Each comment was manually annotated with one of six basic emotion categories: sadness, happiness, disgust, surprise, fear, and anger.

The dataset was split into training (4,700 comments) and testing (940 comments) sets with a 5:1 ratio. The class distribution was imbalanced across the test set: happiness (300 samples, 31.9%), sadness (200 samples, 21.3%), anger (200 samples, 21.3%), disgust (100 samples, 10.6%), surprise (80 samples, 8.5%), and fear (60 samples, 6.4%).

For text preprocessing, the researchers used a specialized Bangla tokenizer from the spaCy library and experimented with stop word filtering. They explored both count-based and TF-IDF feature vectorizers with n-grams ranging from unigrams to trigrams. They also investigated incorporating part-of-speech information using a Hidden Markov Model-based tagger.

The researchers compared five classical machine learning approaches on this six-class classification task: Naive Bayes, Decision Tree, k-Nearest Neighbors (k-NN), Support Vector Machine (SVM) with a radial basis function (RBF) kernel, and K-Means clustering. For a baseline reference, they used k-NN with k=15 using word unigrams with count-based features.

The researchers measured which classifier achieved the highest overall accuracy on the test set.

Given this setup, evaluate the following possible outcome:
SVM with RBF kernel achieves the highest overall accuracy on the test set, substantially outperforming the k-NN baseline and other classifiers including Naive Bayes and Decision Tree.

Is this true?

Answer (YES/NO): NO